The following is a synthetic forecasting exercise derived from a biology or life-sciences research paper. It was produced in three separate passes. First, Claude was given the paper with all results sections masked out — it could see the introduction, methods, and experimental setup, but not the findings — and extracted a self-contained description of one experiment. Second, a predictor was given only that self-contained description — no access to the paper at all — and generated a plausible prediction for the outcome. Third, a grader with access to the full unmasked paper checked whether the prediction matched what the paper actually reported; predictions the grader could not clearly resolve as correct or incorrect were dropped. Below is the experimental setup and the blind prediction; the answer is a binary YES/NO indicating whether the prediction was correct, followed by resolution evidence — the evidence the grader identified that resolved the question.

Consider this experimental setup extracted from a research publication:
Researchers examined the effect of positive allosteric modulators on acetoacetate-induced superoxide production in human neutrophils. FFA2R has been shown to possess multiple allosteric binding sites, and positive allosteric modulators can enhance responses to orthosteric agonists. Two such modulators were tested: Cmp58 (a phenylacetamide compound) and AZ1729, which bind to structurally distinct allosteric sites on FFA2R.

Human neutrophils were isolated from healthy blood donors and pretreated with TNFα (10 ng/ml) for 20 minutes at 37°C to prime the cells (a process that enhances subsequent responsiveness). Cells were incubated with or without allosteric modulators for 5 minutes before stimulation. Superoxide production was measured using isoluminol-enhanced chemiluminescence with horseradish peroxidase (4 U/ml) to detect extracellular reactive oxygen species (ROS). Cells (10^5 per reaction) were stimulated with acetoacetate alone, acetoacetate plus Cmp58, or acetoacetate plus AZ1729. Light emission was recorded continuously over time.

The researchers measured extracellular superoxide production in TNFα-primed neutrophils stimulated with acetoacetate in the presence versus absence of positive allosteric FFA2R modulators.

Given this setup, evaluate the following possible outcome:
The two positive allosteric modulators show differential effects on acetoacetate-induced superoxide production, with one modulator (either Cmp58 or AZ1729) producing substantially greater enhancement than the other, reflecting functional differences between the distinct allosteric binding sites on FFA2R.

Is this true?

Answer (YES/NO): NO